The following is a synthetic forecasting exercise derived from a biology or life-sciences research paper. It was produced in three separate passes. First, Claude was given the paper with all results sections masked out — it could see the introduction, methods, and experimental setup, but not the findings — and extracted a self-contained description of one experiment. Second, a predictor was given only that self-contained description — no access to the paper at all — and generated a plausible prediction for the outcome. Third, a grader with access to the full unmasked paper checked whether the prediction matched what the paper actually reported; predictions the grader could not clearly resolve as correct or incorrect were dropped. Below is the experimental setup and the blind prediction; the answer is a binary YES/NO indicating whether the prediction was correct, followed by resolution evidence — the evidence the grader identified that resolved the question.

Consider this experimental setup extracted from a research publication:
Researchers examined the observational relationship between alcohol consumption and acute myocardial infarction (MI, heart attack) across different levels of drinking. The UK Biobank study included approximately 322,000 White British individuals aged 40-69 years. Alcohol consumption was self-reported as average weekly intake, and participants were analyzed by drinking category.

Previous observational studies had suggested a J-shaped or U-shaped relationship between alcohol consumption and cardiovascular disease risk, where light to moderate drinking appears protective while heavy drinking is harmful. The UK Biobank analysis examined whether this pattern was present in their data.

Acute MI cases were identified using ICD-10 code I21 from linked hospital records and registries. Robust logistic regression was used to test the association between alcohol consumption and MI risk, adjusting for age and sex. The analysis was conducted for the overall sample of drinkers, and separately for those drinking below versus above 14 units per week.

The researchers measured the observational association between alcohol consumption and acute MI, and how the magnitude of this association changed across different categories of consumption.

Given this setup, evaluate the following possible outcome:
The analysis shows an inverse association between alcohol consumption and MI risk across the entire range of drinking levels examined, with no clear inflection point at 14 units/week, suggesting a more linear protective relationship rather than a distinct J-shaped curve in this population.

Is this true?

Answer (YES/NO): NO